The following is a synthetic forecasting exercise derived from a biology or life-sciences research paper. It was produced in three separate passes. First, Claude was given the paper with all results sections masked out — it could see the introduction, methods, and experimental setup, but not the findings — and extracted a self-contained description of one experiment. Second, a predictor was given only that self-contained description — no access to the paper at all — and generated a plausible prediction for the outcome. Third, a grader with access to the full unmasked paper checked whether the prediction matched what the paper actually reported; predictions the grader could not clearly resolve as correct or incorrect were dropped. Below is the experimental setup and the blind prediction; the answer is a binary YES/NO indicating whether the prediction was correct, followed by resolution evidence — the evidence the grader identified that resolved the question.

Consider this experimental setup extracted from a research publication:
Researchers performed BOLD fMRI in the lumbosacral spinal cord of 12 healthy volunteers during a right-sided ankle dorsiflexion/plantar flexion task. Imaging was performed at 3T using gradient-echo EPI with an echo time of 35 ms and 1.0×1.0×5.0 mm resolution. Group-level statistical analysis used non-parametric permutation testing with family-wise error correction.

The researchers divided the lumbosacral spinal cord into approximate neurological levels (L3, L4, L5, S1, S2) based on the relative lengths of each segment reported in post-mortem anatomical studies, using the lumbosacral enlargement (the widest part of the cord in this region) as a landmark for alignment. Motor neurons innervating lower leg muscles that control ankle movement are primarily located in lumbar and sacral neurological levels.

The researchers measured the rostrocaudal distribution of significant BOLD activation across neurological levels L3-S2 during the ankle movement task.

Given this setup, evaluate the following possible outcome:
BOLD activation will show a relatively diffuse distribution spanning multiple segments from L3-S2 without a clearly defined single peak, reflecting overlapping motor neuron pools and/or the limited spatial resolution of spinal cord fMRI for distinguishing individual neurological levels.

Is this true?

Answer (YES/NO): NO